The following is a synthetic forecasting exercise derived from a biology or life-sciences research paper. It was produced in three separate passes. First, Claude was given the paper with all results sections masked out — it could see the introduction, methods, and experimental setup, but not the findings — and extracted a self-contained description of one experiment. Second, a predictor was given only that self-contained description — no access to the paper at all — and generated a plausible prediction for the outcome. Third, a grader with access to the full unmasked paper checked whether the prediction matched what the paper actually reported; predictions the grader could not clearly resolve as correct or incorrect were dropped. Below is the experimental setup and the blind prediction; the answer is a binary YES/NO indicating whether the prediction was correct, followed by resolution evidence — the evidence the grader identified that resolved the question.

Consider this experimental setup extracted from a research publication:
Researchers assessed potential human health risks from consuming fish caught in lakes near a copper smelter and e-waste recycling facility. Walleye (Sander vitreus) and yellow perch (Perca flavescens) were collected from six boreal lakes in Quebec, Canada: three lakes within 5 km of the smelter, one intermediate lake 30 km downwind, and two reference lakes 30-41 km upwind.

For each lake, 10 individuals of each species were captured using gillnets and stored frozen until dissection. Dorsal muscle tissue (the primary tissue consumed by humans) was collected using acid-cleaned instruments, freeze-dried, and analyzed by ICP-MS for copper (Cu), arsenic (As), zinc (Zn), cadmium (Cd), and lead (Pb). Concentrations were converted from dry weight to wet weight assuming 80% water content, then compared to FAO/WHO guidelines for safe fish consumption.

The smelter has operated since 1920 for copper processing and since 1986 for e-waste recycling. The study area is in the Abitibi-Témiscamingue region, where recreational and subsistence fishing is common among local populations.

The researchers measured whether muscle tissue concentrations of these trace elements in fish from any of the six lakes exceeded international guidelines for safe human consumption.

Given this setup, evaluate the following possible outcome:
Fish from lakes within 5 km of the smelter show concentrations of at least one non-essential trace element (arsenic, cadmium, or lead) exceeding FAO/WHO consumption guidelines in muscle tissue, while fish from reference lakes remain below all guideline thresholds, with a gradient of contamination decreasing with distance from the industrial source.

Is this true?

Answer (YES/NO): NO